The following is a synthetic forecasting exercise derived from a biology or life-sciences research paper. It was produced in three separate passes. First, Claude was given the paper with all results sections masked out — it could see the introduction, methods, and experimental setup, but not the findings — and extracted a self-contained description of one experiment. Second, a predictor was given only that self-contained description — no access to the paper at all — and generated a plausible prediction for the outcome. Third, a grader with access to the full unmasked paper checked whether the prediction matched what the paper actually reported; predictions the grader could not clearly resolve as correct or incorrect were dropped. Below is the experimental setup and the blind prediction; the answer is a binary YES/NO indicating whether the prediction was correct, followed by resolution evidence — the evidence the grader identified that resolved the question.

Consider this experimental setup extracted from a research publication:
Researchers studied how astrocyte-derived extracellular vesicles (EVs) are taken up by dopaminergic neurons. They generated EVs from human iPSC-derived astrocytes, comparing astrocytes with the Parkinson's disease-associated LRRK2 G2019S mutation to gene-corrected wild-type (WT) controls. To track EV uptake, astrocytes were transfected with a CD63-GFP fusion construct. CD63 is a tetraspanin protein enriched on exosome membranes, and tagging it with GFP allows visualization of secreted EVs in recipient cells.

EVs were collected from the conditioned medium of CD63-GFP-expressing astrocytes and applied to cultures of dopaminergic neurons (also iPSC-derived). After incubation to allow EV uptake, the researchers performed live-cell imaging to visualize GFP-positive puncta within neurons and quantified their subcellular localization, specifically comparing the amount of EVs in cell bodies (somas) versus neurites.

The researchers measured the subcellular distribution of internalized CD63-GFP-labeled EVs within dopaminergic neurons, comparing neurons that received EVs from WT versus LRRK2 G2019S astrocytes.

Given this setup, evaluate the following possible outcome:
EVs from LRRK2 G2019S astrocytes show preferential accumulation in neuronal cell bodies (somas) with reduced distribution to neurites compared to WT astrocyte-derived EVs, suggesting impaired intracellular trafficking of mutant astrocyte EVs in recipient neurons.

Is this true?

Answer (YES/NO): NO